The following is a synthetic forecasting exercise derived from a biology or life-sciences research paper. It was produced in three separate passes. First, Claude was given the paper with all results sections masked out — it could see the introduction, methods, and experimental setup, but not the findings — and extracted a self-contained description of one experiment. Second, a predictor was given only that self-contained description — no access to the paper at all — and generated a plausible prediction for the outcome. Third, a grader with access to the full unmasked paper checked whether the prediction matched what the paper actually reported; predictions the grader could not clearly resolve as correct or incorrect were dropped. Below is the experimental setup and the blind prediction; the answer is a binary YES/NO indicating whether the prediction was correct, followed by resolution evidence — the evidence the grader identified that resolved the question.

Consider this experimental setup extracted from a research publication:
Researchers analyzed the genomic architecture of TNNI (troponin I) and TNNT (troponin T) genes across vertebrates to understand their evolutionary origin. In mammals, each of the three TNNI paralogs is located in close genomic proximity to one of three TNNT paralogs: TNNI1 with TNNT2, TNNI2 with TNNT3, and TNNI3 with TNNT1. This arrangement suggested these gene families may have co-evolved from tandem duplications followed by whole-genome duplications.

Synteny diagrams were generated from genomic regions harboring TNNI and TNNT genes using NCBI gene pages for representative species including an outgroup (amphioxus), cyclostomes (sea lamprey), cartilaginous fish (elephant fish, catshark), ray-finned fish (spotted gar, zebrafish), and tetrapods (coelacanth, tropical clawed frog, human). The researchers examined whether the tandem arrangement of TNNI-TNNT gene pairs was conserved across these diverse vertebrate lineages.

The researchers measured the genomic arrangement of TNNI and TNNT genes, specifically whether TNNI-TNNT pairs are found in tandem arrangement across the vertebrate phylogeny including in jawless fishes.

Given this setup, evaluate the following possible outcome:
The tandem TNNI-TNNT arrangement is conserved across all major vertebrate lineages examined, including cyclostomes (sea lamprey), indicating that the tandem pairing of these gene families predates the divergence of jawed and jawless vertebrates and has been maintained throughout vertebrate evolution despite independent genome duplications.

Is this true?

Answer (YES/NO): YES